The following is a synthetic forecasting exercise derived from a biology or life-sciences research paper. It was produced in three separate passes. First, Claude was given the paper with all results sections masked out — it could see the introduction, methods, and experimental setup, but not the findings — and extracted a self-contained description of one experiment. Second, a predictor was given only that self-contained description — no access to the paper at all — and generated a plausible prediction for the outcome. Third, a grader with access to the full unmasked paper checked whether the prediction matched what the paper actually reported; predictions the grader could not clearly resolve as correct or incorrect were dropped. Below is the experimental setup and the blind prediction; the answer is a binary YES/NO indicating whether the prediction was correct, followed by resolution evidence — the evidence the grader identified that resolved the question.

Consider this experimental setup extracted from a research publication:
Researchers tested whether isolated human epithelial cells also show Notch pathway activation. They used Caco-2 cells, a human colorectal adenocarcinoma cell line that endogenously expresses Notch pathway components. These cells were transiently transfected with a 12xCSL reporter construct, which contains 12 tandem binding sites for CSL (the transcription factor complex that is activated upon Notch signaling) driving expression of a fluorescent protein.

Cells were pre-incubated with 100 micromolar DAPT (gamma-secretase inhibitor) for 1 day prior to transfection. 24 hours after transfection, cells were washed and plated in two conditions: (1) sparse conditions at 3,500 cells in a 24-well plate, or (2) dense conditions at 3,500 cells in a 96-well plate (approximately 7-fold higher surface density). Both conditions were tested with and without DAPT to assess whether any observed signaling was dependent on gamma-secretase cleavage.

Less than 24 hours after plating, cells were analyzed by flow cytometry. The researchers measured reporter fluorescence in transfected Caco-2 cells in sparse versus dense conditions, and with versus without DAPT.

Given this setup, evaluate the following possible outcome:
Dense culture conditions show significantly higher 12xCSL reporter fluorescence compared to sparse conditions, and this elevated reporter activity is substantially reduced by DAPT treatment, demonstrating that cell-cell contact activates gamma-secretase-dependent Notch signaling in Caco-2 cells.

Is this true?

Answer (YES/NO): NO